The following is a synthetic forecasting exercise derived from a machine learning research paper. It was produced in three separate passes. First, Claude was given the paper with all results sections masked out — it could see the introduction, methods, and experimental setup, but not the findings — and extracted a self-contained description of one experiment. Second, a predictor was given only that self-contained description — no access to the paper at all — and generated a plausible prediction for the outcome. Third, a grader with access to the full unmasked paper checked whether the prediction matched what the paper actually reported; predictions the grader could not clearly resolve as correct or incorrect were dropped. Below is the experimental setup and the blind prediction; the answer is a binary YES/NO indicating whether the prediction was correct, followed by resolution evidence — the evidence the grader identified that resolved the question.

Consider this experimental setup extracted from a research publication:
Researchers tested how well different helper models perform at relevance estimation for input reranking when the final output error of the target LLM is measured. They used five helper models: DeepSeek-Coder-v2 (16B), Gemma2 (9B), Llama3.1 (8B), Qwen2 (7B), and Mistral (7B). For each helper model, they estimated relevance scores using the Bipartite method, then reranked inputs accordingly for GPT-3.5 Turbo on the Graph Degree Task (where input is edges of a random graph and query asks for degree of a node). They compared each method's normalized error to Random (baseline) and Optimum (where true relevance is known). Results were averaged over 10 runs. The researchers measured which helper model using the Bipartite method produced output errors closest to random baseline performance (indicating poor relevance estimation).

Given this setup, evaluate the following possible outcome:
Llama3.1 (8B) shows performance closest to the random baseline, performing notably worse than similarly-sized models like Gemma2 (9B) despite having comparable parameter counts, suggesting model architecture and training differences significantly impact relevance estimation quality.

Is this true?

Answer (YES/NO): NO